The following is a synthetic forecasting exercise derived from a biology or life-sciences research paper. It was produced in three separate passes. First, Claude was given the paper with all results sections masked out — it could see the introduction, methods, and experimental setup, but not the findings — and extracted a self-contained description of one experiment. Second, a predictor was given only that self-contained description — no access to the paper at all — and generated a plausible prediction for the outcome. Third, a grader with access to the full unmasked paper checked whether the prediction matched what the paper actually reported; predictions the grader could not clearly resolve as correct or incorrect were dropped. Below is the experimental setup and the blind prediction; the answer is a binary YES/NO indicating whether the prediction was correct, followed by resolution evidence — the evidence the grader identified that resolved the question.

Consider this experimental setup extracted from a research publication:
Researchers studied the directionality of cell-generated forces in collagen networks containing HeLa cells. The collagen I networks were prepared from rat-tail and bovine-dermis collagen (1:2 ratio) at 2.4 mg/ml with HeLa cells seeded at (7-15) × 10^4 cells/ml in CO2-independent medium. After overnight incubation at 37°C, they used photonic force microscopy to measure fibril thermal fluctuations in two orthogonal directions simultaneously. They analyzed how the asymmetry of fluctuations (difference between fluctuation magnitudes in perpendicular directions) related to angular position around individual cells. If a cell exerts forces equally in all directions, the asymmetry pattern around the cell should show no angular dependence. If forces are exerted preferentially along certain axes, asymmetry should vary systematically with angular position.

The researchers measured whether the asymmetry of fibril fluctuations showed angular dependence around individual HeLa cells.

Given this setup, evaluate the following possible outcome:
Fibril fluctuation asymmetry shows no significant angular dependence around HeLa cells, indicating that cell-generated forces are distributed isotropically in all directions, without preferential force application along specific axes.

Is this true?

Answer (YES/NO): NO